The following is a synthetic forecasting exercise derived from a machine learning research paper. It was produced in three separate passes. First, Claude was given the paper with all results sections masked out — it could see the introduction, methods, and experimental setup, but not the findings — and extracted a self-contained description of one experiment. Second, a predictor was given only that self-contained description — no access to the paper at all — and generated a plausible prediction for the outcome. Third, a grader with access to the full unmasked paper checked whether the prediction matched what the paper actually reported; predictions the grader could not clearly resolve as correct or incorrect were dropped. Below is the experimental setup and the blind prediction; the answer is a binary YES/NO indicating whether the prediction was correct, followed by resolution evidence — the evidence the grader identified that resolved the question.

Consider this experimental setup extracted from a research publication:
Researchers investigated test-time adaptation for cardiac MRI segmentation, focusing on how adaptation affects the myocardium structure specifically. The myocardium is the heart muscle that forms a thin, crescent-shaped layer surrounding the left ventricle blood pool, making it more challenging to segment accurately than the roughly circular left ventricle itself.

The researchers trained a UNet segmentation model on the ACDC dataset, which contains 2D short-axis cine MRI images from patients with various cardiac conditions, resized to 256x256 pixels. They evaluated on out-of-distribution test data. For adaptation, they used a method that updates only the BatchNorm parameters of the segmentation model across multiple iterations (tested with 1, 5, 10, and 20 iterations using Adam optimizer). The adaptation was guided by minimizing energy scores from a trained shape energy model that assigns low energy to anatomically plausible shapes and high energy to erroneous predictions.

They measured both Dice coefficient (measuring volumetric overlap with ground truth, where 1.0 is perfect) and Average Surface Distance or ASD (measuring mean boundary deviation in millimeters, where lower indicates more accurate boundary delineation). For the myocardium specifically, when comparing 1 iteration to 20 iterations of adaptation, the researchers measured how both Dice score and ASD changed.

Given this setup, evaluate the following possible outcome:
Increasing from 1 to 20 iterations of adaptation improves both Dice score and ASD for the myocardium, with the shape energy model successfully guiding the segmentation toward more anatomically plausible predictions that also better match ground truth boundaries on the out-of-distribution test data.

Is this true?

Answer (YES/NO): NO